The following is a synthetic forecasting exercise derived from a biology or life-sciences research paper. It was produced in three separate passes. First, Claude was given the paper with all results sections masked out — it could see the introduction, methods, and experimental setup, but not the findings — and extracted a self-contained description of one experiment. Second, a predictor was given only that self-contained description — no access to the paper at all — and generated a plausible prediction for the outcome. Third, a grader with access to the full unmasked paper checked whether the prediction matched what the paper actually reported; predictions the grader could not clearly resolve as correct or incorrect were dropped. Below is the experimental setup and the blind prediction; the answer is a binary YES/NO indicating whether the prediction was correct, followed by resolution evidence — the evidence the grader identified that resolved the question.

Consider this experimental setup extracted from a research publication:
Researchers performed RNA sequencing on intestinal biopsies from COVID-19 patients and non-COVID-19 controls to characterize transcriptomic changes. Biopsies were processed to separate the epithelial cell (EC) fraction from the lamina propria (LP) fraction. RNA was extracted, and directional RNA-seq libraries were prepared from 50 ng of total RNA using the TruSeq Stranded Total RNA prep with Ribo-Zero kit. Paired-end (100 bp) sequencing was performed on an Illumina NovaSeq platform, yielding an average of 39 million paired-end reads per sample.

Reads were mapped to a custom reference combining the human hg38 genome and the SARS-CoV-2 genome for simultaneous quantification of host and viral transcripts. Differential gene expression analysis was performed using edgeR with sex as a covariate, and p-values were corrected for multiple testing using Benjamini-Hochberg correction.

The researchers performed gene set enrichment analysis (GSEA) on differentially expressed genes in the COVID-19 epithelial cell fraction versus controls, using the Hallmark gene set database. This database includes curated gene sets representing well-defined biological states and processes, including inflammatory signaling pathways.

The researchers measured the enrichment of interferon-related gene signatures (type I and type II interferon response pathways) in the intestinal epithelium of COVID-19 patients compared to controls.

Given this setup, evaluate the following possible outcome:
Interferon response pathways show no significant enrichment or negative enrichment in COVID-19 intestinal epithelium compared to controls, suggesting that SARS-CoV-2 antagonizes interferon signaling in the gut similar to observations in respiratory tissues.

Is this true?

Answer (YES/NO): NO